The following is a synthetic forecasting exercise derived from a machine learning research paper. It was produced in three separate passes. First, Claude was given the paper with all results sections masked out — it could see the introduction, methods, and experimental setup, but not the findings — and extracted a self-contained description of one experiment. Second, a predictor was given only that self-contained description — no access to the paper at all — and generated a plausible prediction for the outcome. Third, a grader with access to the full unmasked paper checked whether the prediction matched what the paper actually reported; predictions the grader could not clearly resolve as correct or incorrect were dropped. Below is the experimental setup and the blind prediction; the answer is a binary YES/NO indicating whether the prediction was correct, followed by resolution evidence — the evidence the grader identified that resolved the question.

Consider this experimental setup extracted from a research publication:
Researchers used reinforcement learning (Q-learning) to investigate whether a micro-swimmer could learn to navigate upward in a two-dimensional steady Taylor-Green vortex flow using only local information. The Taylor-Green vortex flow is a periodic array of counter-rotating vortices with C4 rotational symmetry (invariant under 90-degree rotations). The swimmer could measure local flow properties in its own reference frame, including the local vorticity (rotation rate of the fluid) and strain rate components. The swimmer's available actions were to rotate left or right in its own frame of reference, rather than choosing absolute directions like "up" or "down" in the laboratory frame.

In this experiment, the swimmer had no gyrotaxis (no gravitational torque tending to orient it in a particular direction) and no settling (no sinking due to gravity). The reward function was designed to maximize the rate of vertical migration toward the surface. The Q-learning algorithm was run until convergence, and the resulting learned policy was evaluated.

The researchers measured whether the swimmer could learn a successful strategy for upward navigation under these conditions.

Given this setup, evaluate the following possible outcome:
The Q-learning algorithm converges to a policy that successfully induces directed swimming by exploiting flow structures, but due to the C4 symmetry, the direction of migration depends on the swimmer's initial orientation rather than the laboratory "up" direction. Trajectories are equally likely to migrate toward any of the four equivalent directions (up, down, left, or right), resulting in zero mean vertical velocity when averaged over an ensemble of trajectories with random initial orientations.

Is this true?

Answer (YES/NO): NO